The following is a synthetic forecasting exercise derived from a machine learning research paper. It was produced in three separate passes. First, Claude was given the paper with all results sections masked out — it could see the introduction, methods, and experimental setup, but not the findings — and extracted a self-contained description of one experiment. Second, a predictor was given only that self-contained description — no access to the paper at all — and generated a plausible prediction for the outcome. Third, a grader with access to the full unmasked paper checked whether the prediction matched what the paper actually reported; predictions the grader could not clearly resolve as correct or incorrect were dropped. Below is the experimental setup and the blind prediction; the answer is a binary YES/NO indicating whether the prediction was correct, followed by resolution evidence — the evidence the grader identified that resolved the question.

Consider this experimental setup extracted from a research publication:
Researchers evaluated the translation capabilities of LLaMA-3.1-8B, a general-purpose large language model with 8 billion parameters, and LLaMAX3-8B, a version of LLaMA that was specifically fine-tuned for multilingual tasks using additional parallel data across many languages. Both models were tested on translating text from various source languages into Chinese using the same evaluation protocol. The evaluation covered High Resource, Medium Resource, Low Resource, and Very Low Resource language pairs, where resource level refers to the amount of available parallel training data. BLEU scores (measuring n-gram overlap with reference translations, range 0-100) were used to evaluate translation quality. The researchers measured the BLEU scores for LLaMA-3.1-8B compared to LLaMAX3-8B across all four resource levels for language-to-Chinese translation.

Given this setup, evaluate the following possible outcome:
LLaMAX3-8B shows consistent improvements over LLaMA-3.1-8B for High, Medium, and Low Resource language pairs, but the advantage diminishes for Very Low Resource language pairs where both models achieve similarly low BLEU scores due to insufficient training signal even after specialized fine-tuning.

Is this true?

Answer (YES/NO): NO